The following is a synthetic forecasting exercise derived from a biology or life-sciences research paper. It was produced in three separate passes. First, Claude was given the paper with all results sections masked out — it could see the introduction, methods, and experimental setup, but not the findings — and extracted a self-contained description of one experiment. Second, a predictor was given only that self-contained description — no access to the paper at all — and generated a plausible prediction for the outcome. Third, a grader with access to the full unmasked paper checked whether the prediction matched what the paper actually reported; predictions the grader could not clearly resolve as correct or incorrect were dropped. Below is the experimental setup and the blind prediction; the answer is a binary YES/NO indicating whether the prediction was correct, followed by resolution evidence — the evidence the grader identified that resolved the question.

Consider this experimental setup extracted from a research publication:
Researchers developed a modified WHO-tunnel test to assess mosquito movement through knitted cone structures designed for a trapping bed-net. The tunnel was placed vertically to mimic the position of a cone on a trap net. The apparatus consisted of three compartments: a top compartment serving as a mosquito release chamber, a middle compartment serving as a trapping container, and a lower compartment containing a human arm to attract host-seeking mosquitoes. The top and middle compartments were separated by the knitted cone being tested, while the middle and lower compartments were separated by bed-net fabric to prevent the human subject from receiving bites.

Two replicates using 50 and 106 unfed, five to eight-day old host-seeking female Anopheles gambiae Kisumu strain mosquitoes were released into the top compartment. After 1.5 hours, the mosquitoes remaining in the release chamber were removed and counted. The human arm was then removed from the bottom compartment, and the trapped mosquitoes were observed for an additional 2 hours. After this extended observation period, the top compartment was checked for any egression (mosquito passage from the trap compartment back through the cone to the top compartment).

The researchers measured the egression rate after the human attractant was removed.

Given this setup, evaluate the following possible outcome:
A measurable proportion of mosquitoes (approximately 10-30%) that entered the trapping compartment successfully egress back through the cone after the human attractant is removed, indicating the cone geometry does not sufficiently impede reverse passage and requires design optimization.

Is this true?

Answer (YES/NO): NO